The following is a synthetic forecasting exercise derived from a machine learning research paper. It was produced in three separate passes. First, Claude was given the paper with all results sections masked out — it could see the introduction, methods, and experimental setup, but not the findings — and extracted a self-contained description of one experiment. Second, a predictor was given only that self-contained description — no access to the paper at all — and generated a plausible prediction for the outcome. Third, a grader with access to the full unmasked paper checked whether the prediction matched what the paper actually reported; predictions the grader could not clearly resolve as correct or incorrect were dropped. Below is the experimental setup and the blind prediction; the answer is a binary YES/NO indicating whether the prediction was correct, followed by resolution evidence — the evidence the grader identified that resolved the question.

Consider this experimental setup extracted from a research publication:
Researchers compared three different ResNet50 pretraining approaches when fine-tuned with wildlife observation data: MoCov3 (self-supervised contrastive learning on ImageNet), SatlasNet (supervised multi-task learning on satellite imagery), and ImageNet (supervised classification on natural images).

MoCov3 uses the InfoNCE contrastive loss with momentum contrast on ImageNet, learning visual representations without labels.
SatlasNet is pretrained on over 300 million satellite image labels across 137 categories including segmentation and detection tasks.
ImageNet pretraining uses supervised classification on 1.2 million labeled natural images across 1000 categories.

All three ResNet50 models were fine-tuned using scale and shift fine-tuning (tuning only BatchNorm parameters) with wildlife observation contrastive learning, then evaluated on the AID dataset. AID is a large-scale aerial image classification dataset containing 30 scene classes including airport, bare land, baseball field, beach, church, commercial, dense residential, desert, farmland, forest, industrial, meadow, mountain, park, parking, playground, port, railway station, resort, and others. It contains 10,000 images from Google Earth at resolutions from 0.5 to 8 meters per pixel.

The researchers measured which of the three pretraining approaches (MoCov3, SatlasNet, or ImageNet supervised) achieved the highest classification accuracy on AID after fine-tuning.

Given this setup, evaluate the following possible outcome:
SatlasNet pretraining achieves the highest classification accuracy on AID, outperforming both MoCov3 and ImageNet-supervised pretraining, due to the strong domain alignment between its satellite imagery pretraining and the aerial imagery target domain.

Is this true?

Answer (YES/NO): NO